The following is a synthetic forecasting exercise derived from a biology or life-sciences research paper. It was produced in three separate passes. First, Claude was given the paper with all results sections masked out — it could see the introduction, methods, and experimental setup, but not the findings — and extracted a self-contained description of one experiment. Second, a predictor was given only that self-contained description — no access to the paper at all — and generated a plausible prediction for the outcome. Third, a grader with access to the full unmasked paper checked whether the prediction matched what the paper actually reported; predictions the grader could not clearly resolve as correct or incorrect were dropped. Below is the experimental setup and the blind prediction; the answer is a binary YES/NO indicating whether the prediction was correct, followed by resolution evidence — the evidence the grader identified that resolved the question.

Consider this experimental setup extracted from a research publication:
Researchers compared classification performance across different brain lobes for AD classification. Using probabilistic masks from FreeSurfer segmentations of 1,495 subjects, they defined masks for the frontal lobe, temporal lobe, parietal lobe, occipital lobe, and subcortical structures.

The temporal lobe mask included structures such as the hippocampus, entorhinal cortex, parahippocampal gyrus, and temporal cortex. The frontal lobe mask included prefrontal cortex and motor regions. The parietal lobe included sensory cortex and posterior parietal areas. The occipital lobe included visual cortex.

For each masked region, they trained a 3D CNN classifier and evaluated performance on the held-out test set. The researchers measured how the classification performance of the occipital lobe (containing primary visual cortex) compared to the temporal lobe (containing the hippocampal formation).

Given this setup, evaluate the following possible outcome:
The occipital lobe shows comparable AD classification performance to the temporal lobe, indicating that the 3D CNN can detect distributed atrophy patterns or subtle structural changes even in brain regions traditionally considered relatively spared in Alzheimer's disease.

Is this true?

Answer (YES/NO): NO